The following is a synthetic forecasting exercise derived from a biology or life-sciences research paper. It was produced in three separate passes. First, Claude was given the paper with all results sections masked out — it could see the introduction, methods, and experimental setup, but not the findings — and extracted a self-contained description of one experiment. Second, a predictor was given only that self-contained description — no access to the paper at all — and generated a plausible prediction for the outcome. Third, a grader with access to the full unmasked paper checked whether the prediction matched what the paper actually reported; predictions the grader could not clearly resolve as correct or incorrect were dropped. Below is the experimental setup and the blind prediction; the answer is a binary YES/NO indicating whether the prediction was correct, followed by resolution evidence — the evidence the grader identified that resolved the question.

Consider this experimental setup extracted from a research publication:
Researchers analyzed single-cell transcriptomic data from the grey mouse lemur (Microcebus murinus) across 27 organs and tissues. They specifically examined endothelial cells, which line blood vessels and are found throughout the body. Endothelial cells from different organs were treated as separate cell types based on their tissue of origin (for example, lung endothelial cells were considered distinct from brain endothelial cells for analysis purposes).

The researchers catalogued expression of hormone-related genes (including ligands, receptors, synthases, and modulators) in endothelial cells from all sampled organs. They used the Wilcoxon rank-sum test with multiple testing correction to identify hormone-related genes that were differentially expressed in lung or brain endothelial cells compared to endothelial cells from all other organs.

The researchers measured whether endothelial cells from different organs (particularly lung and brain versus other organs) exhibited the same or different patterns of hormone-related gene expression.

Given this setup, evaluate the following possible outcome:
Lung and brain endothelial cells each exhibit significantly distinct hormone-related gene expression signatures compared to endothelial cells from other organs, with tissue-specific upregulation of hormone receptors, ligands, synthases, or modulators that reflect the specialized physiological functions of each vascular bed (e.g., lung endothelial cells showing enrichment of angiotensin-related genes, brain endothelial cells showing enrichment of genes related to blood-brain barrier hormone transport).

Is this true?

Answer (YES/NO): NO